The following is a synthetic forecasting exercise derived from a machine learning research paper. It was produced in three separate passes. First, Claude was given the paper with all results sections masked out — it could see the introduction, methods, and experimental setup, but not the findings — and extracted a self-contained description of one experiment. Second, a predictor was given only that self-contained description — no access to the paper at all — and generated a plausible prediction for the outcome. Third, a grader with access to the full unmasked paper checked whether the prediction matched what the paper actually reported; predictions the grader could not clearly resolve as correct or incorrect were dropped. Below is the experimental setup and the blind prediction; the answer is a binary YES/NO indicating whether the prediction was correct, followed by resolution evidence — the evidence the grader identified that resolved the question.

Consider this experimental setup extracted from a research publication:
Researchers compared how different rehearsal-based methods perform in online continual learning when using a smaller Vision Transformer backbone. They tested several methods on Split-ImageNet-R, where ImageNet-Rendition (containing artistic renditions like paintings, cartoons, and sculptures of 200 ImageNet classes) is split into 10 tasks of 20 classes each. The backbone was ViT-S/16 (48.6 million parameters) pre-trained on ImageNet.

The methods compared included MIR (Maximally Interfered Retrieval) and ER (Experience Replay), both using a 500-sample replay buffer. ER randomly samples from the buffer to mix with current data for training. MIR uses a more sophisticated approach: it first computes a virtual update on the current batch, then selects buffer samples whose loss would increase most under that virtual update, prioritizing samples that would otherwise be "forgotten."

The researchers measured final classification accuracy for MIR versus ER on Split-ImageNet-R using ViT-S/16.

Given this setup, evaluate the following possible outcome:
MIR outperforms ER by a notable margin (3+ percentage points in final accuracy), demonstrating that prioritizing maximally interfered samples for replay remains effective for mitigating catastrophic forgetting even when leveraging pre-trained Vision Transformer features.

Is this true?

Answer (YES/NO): NO